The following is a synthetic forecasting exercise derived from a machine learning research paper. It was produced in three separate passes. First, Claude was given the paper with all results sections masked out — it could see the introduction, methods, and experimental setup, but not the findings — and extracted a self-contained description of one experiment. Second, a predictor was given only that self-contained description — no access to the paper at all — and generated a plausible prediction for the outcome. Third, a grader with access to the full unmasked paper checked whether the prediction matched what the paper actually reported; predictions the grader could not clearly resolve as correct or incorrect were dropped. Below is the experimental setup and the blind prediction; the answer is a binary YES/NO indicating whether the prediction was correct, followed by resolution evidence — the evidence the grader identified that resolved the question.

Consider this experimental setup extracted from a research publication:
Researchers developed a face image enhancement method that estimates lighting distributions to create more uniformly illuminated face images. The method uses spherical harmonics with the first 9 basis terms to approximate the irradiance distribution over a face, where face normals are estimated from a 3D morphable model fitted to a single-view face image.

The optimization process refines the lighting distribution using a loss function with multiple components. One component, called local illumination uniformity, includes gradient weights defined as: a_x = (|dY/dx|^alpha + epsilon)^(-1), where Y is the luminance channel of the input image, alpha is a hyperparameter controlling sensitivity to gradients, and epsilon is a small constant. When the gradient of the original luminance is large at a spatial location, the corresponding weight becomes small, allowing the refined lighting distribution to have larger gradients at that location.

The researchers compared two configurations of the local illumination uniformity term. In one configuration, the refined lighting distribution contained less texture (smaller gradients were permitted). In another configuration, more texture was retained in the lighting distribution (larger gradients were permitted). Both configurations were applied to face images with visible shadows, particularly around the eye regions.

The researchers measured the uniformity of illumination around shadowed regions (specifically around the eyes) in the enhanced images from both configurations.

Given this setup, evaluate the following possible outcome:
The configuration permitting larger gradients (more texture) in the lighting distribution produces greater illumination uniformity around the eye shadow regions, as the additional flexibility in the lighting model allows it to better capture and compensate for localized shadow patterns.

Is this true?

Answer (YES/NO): YES